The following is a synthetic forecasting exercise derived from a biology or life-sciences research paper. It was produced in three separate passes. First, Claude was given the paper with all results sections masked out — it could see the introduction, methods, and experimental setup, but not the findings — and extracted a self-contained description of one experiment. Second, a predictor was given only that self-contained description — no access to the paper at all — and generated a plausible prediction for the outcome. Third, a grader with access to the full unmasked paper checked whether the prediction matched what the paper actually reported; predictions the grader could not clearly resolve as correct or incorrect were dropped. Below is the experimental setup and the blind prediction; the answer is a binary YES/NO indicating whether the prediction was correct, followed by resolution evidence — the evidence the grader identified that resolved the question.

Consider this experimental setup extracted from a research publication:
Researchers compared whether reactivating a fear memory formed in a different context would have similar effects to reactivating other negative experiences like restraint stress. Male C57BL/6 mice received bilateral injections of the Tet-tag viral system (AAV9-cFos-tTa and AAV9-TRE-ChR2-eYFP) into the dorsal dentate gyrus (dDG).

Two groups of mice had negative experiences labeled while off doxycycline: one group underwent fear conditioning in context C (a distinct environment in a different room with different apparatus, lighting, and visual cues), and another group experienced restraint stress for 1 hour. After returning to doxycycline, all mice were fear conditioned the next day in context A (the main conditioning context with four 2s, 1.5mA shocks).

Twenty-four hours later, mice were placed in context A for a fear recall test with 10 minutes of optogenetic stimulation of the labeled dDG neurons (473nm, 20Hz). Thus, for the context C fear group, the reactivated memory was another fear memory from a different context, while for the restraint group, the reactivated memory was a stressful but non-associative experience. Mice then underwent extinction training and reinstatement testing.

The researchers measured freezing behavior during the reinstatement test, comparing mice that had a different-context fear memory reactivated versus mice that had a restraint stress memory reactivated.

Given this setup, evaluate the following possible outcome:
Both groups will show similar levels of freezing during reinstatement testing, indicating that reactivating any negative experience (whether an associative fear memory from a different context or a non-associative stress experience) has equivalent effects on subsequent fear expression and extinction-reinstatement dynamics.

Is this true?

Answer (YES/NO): YES